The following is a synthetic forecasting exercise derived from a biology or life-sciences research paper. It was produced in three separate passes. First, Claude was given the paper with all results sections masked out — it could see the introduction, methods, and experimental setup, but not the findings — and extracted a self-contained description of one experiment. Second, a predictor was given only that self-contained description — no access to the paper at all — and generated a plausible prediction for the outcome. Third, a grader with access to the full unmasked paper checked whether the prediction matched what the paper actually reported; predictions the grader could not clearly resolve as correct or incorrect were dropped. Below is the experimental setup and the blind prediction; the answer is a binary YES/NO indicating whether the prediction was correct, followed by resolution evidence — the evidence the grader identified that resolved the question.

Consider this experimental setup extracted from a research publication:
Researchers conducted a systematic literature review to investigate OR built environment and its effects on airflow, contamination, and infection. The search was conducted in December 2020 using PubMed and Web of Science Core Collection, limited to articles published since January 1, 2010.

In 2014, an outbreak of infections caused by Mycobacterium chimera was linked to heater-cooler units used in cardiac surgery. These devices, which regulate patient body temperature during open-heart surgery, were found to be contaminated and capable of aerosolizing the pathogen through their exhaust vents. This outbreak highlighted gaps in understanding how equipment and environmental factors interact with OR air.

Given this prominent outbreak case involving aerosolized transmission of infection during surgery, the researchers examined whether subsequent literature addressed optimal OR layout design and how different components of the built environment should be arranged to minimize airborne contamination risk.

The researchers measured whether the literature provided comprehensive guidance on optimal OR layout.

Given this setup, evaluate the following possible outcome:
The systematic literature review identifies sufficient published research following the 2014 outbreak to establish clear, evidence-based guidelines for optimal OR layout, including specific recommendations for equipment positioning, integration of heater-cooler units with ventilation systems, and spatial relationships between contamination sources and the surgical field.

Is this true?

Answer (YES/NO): NO